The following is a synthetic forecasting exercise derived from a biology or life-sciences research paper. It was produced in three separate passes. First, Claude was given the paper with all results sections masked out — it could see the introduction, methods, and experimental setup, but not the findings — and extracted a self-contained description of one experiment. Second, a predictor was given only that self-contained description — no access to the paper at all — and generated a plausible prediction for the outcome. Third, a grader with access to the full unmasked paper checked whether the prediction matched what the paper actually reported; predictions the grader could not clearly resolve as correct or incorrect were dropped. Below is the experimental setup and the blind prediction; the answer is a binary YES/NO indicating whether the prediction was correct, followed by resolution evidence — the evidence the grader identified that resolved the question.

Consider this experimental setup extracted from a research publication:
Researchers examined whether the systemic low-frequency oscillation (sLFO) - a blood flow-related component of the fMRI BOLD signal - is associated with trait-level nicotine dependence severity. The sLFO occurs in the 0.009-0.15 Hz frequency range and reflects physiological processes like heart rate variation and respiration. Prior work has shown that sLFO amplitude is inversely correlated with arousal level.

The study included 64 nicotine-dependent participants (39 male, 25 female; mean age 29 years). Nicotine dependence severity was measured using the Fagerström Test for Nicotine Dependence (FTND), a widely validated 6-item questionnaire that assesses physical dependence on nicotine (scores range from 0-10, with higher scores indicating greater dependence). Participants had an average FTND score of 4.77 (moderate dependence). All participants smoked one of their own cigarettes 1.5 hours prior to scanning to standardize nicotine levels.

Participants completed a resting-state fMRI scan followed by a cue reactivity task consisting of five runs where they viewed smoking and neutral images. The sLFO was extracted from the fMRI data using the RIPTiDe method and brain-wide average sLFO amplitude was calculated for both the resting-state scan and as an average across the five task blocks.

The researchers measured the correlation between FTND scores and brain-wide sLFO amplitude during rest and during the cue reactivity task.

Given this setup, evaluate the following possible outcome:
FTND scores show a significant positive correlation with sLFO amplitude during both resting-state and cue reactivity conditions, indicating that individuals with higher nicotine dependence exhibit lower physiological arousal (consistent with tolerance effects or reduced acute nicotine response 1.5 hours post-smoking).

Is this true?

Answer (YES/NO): NO